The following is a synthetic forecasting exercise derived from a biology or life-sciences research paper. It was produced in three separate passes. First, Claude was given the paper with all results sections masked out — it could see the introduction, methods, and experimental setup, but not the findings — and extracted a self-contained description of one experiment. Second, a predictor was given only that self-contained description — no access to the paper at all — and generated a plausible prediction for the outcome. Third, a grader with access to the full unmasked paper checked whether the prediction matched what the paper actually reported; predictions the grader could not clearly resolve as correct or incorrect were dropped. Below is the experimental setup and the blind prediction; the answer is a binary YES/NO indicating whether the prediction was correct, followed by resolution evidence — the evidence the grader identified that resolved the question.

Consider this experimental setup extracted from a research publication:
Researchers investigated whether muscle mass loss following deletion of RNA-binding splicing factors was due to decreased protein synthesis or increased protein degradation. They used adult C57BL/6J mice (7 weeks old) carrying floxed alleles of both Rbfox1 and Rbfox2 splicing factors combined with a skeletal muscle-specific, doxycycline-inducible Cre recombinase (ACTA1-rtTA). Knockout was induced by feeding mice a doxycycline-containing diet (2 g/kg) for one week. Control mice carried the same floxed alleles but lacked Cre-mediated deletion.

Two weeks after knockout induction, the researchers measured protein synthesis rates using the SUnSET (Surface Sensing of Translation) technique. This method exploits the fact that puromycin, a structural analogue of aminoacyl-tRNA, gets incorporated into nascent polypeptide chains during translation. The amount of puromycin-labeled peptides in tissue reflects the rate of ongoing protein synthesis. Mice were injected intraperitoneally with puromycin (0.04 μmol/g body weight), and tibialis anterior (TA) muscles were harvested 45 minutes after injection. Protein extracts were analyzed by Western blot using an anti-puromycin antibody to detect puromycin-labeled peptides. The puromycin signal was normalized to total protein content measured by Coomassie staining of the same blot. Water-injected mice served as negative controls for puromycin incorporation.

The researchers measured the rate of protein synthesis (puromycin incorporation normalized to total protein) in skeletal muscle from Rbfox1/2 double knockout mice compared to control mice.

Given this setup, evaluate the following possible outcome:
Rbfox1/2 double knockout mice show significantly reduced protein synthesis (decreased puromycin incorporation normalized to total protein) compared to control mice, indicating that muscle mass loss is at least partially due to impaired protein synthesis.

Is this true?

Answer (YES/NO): NO